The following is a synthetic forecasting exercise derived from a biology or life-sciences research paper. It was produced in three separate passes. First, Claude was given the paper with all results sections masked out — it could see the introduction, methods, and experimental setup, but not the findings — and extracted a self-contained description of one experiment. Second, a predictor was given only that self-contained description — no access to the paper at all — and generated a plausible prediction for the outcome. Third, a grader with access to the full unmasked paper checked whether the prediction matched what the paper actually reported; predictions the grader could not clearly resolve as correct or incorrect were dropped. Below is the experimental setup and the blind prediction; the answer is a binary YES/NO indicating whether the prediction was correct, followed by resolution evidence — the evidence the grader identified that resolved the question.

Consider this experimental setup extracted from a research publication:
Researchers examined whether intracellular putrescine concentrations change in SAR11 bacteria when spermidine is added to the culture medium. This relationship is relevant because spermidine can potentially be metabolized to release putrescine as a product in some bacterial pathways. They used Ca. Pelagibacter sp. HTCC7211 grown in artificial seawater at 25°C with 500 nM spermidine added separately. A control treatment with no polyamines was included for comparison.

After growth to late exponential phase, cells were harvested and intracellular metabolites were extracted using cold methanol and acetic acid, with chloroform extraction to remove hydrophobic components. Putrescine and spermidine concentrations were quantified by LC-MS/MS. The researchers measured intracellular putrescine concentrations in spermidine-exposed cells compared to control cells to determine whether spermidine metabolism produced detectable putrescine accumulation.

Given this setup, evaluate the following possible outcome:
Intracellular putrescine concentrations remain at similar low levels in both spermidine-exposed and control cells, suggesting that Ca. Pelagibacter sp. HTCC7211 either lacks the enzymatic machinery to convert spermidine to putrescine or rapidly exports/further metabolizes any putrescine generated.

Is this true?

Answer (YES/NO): NO